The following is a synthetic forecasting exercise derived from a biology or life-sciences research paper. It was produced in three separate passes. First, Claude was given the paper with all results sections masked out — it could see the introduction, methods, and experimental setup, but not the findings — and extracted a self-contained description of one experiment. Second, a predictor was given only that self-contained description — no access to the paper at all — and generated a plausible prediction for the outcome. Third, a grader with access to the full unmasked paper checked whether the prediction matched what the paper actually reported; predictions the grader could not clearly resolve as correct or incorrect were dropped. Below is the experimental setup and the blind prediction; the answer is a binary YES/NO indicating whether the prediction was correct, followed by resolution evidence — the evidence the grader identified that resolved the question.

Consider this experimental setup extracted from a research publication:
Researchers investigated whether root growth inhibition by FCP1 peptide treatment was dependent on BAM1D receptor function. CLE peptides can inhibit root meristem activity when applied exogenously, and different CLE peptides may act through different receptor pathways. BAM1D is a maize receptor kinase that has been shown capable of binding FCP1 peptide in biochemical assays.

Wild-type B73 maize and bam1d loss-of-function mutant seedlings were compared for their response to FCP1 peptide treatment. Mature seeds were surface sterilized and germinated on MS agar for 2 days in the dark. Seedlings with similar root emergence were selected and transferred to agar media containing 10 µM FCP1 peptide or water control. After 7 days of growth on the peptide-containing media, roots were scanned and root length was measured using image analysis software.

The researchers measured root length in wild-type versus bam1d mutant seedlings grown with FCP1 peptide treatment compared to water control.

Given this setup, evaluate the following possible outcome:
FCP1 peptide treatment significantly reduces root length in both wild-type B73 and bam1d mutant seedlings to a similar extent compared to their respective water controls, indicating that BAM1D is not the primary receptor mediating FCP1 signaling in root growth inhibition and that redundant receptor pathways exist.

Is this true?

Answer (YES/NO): NO